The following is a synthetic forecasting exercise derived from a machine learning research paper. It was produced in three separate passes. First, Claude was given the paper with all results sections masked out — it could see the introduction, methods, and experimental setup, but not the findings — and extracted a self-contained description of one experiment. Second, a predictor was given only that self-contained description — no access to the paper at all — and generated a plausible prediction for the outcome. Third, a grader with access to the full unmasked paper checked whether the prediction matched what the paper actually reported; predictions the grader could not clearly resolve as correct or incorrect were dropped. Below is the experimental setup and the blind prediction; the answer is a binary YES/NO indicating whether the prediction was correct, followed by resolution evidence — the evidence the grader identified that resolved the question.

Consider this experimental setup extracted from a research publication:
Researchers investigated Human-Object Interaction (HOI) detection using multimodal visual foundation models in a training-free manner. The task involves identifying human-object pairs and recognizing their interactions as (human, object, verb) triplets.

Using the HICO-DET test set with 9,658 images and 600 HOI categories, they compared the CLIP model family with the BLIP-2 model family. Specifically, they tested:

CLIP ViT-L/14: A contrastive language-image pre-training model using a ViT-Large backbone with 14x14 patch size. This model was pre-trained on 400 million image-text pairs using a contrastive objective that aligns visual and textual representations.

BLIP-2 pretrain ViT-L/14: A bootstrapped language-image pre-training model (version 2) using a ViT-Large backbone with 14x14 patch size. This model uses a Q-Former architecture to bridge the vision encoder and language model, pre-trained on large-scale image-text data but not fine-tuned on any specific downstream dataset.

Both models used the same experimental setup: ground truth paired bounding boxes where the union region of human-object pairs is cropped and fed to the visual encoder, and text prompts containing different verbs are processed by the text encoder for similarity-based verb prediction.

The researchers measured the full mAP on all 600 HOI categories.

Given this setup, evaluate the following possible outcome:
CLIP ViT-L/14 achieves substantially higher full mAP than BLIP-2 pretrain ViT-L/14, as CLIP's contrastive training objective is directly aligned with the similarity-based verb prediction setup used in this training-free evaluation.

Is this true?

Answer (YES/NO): NO